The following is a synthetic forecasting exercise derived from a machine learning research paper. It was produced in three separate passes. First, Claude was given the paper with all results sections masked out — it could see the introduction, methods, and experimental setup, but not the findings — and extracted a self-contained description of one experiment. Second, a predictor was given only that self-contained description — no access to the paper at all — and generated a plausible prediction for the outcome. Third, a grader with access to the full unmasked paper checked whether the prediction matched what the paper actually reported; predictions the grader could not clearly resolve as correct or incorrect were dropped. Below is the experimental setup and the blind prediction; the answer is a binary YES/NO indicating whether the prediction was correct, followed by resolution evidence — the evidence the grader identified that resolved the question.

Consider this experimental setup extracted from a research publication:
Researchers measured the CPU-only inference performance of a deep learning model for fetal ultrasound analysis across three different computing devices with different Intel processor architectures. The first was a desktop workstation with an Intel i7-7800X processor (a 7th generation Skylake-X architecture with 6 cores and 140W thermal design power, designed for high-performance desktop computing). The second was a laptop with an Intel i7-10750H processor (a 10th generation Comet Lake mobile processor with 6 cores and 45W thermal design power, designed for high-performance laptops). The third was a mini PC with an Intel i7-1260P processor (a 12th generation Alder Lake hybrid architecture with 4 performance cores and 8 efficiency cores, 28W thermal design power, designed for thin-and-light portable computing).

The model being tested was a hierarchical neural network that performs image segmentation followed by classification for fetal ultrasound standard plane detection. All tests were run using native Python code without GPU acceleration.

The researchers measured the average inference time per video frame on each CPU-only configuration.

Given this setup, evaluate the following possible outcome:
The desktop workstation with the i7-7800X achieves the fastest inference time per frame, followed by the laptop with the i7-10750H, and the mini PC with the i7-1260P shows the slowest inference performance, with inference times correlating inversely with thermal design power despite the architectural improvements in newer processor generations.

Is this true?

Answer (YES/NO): NO